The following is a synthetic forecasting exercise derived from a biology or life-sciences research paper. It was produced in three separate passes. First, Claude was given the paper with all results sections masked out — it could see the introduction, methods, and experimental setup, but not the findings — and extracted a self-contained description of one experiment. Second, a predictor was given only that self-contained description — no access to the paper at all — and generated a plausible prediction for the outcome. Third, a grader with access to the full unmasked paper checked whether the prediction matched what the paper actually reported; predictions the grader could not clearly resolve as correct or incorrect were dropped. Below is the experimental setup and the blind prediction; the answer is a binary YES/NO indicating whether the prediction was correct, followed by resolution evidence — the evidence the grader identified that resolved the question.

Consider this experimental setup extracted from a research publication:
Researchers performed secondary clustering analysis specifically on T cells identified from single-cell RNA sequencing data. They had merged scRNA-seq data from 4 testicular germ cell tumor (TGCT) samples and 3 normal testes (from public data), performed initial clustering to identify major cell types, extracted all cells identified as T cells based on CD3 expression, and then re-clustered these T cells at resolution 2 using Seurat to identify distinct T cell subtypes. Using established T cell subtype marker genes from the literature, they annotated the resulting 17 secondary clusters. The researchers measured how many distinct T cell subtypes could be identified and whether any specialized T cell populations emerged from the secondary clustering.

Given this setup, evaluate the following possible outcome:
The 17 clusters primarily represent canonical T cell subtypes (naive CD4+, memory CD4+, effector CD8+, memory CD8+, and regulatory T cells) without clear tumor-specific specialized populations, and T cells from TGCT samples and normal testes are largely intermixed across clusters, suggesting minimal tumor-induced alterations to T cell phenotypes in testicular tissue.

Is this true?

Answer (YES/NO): NO